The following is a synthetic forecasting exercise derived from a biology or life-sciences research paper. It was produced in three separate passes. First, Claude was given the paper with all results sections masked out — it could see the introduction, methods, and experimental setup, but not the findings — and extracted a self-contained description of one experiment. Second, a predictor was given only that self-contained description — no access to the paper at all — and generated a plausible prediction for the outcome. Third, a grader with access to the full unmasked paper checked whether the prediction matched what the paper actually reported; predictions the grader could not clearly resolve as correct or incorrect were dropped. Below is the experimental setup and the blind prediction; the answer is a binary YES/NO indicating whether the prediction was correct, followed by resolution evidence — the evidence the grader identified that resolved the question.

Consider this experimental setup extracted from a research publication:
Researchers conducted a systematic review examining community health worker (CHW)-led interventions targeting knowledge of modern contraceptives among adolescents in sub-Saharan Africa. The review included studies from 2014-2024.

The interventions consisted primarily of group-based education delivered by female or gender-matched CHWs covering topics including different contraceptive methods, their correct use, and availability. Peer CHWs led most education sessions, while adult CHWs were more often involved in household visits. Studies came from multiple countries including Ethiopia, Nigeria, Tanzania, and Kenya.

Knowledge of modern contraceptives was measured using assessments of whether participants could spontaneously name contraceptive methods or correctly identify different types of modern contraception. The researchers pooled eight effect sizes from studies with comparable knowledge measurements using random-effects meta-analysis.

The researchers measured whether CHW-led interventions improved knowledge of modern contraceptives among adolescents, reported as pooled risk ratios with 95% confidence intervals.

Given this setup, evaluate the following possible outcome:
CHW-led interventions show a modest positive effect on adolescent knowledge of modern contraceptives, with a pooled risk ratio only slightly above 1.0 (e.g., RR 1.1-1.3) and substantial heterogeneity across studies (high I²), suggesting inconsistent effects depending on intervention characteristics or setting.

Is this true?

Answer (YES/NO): NO